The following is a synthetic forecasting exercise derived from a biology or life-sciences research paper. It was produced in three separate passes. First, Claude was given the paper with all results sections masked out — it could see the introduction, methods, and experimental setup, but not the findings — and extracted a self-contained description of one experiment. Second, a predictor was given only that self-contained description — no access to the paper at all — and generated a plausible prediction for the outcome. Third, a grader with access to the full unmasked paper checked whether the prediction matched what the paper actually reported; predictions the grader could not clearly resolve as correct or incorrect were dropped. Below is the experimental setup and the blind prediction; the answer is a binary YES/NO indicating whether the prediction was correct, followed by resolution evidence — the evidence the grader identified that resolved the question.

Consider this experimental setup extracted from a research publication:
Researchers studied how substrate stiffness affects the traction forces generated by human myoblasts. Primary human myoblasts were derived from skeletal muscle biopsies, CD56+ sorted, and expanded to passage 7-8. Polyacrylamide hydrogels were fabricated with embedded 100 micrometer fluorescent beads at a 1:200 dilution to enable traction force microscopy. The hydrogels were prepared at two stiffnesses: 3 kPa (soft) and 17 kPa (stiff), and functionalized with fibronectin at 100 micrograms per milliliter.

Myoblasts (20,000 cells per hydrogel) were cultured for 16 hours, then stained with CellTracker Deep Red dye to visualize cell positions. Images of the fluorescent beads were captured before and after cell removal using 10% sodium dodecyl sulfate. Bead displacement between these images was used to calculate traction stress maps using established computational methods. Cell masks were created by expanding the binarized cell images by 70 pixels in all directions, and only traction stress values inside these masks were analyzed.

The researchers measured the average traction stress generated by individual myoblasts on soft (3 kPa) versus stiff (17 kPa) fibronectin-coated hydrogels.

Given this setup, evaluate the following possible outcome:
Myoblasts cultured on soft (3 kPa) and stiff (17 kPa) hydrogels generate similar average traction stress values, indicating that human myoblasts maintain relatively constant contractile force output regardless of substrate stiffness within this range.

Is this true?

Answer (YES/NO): NO